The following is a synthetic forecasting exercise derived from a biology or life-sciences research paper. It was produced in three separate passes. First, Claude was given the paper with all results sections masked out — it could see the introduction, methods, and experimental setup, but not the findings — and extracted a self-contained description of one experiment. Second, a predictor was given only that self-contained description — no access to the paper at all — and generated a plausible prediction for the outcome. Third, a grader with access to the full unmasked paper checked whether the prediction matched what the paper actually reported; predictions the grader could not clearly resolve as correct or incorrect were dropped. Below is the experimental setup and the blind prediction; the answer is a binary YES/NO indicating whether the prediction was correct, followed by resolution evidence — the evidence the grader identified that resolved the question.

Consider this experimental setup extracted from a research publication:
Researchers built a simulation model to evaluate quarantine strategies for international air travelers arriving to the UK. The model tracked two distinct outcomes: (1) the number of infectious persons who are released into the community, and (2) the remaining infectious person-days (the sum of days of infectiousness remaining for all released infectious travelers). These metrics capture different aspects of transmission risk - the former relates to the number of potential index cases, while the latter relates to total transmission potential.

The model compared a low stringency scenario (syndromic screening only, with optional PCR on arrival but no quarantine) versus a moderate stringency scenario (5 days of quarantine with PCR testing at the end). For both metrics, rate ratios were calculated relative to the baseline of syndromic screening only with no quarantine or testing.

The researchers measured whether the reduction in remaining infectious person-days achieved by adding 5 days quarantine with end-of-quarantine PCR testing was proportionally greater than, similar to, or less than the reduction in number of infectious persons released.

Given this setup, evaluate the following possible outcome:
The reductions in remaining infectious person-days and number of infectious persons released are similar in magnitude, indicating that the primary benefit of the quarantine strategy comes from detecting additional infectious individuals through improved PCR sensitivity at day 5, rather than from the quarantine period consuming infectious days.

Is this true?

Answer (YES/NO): NO